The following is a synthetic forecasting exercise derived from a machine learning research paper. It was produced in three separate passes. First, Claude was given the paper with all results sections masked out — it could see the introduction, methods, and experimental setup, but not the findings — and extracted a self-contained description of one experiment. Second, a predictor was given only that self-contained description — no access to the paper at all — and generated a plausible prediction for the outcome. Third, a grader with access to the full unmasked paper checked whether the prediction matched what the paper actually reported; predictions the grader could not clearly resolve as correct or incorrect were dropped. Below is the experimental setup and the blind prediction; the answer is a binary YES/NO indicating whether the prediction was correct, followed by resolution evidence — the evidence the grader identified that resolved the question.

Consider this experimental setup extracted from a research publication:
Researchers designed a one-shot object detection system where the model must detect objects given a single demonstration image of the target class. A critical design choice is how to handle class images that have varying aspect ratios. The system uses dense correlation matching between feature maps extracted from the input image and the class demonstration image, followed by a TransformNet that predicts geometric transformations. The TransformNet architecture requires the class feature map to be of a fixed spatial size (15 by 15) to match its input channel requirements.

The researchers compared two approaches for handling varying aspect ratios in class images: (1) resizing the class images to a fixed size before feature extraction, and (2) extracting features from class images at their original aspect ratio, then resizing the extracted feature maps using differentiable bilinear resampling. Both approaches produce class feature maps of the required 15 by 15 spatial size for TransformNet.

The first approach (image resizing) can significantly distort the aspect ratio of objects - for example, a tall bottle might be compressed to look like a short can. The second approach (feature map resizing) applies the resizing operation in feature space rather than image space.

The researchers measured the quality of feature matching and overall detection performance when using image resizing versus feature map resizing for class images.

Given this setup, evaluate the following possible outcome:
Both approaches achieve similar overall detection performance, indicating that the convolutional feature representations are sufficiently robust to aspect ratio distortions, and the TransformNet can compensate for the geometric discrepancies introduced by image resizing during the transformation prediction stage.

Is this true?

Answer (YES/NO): NO